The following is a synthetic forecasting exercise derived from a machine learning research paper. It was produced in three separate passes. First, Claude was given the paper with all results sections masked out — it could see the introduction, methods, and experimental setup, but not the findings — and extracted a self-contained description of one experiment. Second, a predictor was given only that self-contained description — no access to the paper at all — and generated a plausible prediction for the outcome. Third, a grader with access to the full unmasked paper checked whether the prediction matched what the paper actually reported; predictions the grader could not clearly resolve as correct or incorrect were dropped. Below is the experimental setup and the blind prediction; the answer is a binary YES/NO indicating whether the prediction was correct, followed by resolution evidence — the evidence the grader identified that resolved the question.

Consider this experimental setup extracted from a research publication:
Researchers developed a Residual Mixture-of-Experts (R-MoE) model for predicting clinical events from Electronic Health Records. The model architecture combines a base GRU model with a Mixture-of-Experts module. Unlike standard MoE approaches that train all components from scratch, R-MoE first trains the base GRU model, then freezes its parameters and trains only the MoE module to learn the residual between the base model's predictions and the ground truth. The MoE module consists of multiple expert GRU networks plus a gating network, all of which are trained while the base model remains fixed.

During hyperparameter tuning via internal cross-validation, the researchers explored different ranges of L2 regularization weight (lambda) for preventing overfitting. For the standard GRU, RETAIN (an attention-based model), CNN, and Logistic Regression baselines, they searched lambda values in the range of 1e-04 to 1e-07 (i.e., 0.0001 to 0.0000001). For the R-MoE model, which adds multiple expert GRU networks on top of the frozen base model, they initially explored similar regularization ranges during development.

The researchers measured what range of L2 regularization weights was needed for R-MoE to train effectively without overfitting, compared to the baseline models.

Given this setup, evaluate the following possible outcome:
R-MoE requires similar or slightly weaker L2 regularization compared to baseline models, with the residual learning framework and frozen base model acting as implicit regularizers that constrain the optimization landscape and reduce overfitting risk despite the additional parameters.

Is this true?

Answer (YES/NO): NO